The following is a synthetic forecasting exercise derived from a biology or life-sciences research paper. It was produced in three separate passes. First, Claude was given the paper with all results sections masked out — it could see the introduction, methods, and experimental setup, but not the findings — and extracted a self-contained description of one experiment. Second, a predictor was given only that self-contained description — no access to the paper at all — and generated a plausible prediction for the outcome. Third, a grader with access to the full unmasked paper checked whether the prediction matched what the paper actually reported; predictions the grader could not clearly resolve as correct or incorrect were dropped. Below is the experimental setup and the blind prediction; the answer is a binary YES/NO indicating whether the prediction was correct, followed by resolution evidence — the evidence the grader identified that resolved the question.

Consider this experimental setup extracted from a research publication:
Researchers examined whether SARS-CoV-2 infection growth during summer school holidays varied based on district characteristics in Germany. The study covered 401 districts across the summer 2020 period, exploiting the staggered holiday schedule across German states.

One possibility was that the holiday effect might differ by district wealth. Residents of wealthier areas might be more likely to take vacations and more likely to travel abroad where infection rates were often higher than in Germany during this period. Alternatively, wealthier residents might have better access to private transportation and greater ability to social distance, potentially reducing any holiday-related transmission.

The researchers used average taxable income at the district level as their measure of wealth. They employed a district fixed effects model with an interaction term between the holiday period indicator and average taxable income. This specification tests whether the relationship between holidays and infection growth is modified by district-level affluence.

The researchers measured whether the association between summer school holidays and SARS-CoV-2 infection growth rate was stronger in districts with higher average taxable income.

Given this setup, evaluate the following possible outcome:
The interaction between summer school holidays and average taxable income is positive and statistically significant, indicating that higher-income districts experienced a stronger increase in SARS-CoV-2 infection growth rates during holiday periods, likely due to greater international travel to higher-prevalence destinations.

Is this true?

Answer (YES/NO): YES